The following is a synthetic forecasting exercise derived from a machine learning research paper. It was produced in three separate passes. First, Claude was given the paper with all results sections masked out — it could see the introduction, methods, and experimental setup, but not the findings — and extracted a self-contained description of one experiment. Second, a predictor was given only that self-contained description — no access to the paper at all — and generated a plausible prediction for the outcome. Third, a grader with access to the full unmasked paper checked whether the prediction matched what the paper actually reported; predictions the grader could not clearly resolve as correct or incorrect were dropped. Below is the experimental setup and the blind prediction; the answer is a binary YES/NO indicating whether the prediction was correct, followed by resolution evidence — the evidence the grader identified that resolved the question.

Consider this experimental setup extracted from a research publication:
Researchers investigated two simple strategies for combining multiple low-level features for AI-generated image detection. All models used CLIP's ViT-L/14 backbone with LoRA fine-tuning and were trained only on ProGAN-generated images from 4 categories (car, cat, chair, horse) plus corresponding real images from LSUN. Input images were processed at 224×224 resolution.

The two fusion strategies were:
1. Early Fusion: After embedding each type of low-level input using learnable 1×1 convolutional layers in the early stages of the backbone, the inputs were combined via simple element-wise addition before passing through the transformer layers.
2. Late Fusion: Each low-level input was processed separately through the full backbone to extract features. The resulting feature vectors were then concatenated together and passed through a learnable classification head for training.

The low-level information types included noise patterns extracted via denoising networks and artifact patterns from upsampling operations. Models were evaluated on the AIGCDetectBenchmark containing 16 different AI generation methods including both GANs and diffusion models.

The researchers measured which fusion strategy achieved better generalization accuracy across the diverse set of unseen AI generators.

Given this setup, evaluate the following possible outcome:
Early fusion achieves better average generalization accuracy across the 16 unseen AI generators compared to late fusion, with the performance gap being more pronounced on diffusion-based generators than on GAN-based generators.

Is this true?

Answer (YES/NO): NO